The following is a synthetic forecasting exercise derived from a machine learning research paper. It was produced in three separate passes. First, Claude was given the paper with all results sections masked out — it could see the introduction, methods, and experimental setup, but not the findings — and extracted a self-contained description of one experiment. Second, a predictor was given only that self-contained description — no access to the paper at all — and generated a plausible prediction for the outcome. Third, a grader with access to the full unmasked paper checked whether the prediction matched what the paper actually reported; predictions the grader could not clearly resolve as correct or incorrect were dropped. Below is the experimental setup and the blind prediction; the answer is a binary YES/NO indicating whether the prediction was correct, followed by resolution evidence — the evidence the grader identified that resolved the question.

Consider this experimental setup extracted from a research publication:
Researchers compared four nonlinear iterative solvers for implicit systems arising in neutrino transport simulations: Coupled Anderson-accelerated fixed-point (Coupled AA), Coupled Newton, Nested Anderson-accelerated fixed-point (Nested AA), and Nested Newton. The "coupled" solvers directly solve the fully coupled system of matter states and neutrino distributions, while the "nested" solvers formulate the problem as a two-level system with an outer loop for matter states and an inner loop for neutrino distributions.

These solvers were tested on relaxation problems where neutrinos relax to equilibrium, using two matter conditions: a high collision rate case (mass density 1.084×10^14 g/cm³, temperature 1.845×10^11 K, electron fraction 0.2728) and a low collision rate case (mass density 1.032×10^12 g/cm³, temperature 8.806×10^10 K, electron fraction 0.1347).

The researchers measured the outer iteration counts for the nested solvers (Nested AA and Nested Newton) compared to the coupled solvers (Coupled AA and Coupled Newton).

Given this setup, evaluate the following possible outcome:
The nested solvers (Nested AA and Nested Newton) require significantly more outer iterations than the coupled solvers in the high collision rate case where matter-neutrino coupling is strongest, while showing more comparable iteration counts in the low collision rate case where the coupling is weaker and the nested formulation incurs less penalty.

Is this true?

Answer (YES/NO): NO